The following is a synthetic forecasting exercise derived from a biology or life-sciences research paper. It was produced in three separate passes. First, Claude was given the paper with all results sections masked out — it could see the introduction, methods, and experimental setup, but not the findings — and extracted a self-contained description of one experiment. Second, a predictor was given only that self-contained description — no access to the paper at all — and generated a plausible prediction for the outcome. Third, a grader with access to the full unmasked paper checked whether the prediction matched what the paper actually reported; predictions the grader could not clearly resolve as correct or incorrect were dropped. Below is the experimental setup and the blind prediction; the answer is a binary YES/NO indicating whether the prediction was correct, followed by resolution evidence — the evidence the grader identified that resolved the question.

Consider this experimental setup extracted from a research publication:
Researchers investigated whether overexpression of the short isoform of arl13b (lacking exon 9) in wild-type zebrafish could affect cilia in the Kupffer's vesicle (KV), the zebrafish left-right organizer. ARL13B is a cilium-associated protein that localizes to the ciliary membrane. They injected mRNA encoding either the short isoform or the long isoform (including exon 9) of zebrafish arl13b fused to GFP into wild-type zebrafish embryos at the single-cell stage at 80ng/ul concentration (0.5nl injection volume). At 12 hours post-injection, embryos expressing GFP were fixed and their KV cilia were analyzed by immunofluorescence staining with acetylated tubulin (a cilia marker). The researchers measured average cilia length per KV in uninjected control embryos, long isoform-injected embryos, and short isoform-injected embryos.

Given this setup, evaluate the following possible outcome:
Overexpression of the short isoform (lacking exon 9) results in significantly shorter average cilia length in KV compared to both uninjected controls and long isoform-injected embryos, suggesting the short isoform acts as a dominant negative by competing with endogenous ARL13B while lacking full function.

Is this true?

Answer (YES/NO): YES